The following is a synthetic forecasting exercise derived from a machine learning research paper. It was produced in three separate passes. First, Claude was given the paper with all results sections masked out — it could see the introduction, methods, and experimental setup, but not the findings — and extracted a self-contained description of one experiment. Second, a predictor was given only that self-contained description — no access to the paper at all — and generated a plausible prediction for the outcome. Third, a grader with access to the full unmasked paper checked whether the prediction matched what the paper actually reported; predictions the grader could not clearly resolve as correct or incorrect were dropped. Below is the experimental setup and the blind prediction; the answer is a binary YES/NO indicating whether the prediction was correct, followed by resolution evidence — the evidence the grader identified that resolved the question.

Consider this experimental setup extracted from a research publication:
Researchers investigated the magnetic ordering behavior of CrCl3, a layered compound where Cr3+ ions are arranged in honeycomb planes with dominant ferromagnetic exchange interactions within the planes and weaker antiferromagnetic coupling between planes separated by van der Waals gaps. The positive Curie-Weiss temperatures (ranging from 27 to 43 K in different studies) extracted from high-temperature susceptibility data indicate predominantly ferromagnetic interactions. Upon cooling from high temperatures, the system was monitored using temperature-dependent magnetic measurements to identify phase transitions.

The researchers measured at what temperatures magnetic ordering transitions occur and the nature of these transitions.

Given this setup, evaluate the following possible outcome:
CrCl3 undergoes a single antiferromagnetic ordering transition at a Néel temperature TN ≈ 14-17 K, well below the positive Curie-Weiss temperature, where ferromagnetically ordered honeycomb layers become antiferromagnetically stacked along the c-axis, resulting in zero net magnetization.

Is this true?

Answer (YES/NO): NO